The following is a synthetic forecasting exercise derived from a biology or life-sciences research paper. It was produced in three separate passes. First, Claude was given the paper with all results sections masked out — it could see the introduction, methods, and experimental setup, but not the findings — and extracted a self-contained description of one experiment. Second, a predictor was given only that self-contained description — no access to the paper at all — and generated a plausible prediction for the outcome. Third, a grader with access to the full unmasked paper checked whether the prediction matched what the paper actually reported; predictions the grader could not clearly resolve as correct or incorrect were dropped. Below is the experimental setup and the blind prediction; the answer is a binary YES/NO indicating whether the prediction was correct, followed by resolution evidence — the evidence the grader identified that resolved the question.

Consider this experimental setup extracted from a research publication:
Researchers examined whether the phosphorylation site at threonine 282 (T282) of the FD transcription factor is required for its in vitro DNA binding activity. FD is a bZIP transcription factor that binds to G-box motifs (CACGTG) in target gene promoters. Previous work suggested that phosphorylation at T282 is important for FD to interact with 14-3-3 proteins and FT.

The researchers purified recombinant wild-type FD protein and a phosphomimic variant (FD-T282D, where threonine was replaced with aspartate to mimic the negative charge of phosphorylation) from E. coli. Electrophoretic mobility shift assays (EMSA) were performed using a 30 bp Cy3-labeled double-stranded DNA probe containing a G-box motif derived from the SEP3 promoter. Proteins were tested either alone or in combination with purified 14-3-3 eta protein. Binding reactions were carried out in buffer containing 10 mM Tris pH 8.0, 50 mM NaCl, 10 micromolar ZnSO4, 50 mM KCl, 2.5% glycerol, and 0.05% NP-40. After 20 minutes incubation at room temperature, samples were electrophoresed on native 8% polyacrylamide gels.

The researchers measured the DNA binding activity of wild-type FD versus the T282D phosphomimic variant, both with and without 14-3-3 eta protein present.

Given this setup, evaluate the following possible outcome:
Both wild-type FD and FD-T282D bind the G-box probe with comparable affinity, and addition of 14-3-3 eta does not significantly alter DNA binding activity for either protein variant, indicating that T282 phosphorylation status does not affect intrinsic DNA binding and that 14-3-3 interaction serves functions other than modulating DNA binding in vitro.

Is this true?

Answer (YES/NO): NO